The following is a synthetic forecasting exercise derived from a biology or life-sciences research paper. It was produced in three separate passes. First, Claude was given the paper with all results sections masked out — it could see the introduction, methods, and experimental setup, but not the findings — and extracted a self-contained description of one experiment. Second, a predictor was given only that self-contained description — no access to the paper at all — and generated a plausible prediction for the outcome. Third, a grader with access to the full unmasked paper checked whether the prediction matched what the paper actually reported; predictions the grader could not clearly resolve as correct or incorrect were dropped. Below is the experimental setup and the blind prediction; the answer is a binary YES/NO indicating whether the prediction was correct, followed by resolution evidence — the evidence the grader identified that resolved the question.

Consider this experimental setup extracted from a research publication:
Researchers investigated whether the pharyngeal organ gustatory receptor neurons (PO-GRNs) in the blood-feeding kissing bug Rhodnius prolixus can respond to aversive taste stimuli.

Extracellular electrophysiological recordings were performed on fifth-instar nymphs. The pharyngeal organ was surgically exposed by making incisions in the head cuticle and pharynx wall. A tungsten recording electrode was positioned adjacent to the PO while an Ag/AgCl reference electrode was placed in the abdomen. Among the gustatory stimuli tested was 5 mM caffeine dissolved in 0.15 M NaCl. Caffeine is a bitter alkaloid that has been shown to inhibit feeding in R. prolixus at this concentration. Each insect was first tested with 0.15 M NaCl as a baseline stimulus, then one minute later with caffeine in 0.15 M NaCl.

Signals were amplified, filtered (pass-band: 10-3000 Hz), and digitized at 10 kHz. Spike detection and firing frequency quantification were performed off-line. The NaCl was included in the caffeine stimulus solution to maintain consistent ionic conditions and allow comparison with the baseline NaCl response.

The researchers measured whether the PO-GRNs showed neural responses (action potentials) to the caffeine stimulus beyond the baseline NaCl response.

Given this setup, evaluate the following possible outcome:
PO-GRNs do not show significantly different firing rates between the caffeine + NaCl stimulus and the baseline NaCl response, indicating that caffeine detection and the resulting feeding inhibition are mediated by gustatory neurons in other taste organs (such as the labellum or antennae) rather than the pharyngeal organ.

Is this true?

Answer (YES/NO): NO